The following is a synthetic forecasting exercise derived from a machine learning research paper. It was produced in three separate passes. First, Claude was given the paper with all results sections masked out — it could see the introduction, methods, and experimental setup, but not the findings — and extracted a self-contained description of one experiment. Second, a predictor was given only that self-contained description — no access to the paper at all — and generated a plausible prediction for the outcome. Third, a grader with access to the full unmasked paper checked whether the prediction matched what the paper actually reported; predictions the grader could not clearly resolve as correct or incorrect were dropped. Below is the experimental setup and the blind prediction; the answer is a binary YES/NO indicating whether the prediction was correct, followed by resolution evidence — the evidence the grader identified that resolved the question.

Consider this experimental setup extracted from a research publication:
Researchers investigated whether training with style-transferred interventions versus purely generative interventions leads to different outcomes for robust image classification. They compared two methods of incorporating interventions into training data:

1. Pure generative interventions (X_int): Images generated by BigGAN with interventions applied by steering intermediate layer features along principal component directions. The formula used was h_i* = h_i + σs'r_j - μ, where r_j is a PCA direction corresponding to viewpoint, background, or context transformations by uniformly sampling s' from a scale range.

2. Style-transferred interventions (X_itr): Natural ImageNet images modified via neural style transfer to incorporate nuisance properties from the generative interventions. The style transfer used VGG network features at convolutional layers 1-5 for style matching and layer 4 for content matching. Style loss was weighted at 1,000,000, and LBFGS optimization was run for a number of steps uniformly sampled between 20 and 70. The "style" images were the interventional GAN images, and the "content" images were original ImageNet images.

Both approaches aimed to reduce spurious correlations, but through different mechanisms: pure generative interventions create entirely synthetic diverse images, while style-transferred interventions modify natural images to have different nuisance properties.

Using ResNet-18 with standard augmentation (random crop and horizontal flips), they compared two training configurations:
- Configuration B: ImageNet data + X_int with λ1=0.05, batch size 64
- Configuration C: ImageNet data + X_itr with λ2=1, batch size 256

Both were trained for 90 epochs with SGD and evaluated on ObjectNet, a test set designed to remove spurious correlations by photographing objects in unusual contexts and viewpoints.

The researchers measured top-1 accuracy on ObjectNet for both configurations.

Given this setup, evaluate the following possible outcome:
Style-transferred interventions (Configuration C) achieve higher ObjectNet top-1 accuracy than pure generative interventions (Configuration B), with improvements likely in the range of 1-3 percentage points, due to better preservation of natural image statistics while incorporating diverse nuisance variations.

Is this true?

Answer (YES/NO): NO